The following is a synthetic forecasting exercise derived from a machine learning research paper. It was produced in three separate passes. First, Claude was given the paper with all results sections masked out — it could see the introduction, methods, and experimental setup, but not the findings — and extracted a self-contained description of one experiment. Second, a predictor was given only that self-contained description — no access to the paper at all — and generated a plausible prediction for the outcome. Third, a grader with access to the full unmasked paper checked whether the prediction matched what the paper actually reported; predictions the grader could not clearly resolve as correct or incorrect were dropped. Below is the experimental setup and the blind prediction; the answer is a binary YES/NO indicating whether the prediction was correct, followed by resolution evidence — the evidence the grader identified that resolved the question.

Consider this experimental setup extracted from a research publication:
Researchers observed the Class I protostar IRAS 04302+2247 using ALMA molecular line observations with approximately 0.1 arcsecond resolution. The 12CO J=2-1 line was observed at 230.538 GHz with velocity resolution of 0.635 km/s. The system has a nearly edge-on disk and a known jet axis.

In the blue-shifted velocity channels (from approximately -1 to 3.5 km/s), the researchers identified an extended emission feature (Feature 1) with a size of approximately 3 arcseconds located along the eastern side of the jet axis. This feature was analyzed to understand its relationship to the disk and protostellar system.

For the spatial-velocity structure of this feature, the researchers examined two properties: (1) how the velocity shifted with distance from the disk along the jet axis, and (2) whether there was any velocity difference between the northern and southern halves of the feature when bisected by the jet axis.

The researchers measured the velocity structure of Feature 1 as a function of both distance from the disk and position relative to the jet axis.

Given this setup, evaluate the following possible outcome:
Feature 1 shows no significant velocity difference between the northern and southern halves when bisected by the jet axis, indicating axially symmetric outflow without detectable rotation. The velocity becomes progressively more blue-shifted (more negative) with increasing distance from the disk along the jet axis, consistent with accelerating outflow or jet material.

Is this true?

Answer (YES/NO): NO